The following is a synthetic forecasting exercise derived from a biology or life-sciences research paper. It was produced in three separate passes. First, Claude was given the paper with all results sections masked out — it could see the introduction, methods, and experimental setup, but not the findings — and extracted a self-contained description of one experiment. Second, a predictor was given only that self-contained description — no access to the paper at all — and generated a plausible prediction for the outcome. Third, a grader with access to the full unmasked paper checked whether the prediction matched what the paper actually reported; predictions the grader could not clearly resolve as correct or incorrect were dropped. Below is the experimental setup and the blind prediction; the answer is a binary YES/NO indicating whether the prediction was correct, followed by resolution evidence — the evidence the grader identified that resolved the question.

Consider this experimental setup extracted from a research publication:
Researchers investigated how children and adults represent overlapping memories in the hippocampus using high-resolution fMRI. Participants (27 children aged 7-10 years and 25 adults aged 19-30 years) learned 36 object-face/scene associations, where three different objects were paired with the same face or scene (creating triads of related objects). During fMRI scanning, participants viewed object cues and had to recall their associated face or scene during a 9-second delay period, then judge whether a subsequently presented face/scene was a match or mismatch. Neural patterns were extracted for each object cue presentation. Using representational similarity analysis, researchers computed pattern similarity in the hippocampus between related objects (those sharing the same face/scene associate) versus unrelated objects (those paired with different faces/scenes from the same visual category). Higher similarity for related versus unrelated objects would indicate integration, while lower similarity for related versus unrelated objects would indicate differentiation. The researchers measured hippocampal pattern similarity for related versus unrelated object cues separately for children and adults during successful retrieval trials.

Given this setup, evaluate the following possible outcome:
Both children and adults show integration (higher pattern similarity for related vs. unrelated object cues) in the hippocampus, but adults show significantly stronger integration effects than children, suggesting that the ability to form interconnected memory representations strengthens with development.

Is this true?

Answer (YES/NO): NO